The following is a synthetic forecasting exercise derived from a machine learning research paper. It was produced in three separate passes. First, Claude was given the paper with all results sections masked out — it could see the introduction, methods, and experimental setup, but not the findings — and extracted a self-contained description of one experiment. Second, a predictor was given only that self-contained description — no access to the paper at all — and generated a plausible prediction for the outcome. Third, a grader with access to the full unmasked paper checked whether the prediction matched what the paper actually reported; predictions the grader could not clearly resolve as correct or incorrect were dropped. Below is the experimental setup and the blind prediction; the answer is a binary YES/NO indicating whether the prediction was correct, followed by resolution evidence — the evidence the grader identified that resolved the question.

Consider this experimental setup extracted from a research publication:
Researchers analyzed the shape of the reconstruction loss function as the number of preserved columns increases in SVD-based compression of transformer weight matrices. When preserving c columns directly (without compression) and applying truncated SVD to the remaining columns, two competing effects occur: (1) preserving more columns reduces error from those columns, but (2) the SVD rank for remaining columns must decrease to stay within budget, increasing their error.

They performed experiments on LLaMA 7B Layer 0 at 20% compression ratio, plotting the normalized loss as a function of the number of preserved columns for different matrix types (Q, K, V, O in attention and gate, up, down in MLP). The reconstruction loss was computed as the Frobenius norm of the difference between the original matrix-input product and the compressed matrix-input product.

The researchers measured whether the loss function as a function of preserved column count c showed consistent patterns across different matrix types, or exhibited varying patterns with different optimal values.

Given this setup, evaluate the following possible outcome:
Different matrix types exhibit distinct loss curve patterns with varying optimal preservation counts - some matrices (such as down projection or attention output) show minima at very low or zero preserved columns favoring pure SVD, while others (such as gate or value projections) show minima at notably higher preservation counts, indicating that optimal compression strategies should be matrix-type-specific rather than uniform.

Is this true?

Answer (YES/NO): NO